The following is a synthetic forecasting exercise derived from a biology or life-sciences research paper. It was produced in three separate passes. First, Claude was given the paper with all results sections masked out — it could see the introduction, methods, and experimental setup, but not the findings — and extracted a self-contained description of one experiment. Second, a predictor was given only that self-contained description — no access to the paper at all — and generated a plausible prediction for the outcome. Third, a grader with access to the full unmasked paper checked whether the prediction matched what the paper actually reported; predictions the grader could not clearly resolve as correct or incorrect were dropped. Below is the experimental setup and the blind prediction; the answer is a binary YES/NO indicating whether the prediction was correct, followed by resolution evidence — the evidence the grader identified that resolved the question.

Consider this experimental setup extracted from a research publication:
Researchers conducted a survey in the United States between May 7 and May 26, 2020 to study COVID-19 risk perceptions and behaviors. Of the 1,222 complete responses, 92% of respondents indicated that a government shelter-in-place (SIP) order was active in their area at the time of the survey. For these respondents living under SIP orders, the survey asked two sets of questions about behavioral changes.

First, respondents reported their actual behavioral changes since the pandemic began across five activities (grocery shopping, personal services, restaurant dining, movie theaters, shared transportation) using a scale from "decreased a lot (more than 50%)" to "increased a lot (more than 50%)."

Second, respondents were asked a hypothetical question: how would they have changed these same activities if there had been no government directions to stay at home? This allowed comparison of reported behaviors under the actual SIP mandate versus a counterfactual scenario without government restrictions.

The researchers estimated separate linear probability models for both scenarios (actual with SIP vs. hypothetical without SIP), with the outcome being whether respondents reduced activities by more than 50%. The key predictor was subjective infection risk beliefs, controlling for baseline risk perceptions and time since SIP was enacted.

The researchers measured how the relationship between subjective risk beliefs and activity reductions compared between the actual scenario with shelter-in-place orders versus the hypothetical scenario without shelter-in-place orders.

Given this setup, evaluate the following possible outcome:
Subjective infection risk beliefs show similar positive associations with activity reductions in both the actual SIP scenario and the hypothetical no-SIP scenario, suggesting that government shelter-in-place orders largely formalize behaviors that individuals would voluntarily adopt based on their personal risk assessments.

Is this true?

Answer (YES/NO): NO